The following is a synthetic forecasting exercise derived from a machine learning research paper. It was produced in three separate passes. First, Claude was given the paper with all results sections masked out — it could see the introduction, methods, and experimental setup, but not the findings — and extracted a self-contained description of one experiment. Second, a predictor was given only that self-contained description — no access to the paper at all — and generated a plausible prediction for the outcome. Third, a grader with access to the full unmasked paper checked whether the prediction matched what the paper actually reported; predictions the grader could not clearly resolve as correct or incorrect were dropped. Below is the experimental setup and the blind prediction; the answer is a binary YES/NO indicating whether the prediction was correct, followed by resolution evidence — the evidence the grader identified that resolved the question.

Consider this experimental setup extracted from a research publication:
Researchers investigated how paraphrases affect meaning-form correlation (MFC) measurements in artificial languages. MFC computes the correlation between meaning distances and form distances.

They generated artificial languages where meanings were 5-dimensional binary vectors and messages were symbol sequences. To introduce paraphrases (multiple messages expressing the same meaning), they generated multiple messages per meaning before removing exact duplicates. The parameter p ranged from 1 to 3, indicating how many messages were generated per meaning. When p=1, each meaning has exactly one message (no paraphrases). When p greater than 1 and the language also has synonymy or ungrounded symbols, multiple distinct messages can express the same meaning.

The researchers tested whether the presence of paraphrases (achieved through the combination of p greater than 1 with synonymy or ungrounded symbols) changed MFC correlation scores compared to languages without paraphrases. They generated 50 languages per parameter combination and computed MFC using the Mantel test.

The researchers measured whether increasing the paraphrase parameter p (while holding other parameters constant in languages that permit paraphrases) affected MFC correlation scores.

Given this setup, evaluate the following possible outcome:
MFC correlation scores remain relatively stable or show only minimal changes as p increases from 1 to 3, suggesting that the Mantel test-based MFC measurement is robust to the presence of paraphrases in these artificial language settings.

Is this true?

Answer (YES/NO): NO